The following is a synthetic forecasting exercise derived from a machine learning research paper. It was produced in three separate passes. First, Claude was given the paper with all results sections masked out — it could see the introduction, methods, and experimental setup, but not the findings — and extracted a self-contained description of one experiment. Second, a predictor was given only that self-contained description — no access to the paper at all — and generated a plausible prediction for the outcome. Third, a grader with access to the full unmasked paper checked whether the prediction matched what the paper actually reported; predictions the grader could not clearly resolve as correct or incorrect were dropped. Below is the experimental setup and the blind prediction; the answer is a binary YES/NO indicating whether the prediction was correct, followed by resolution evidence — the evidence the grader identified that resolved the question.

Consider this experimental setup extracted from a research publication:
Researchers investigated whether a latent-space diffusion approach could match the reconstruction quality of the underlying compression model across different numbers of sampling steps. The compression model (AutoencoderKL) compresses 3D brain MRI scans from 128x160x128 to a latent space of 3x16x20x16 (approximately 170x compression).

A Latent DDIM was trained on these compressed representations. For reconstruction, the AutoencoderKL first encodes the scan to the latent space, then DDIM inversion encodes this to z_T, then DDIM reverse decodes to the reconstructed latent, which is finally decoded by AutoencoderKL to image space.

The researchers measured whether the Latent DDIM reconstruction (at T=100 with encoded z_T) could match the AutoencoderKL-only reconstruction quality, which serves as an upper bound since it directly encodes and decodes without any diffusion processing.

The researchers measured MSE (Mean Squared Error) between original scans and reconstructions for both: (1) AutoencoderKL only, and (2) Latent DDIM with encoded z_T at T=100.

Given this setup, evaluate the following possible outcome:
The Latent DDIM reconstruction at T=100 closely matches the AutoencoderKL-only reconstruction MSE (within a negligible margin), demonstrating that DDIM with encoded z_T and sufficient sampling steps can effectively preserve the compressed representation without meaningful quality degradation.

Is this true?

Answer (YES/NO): YES